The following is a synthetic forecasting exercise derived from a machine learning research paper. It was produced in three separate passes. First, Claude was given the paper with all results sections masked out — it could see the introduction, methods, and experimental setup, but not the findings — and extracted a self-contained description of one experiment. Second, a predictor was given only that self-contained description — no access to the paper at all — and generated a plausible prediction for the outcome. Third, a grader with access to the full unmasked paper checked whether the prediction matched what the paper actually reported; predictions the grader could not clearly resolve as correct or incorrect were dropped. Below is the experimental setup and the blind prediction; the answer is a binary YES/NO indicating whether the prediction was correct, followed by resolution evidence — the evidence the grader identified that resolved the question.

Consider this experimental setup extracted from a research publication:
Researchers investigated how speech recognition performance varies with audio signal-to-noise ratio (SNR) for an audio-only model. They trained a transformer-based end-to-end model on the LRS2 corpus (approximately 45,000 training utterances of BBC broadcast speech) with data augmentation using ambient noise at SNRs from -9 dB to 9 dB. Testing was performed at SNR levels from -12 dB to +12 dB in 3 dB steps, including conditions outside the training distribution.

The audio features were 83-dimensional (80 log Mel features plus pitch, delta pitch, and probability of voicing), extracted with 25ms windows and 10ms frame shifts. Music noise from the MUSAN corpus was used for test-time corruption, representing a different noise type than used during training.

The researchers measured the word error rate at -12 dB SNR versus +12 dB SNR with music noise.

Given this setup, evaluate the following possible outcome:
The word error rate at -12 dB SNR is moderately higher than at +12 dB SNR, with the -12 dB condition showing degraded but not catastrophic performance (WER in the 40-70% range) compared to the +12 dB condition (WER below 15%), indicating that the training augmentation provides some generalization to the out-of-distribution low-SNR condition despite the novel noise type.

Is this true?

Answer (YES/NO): NO